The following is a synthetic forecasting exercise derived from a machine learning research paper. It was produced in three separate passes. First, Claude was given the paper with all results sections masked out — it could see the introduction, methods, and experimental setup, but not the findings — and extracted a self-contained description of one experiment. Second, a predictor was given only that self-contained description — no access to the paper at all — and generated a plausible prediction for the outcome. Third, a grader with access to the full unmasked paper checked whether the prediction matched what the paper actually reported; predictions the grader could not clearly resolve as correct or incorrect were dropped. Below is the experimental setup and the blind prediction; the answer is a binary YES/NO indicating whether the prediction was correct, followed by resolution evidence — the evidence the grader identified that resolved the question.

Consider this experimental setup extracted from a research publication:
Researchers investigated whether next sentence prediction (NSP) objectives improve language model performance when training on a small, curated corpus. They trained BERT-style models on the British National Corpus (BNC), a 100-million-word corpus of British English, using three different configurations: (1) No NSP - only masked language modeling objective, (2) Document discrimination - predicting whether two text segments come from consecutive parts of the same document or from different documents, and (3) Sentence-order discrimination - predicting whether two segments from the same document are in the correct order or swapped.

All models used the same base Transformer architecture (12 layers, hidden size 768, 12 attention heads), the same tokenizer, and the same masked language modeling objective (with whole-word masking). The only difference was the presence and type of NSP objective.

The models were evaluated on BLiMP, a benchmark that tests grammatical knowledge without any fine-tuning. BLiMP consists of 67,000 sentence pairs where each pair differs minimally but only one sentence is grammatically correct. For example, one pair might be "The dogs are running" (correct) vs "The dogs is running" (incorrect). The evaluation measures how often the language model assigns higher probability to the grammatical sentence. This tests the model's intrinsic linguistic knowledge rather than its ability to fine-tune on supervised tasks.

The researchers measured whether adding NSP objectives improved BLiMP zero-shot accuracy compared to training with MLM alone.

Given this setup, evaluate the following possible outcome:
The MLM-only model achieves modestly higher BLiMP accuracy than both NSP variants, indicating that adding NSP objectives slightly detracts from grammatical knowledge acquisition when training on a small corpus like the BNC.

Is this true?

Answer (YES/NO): NO